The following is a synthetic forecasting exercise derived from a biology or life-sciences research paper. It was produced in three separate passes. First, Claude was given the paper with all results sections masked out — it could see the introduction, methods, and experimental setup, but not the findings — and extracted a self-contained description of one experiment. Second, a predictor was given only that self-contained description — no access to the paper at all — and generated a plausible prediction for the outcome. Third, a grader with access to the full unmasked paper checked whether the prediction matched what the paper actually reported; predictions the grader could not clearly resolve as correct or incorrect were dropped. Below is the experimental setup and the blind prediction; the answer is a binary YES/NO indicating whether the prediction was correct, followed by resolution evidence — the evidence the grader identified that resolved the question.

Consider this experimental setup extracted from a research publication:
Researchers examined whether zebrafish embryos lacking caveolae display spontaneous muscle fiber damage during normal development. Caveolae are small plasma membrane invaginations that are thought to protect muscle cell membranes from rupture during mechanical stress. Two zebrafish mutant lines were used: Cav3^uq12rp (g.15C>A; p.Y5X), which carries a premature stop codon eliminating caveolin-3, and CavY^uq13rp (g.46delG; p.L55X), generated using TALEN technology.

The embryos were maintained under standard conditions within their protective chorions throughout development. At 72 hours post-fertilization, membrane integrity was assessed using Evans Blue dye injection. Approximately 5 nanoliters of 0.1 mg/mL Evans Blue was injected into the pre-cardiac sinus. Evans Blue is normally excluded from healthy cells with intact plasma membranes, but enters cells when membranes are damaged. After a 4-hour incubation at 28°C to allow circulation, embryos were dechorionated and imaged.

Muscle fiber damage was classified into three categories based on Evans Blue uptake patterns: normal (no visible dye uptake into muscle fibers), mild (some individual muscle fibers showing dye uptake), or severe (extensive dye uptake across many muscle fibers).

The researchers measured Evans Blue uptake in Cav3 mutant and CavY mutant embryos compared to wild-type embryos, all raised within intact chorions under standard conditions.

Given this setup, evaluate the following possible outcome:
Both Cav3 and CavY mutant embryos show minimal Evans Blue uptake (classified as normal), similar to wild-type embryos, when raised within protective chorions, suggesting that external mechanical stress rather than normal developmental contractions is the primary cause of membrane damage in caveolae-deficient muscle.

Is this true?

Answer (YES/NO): NO